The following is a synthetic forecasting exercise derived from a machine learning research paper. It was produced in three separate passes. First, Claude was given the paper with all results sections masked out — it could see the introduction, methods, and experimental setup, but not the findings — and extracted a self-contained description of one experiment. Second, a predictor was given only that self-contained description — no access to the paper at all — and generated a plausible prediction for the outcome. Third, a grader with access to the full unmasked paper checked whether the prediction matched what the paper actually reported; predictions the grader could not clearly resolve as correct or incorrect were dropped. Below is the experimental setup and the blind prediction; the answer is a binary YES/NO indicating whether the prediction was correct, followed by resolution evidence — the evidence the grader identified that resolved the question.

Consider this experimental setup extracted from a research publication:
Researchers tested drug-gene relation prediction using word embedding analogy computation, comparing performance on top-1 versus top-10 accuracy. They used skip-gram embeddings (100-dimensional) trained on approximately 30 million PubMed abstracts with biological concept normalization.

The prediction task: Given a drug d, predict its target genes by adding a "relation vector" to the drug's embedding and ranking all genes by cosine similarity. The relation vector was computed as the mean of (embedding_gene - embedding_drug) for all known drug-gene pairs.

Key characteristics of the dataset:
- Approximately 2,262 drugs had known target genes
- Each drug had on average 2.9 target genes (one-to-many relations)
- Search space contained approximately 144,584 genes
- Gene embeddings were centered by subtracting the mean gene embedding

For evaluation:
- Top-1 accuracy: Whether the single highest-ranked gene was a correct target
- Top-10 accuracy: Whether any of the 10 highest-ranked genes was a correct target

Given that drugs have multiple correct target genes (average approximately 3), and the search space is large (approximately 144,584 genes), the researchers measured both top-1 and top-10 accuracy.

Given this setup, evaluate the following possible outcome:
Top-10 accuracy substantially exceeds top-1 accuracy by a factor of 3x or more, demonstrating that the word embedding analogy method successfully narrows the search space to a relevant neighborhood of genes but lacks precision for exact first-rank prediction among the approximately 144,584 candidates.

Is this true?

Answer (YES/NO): NO